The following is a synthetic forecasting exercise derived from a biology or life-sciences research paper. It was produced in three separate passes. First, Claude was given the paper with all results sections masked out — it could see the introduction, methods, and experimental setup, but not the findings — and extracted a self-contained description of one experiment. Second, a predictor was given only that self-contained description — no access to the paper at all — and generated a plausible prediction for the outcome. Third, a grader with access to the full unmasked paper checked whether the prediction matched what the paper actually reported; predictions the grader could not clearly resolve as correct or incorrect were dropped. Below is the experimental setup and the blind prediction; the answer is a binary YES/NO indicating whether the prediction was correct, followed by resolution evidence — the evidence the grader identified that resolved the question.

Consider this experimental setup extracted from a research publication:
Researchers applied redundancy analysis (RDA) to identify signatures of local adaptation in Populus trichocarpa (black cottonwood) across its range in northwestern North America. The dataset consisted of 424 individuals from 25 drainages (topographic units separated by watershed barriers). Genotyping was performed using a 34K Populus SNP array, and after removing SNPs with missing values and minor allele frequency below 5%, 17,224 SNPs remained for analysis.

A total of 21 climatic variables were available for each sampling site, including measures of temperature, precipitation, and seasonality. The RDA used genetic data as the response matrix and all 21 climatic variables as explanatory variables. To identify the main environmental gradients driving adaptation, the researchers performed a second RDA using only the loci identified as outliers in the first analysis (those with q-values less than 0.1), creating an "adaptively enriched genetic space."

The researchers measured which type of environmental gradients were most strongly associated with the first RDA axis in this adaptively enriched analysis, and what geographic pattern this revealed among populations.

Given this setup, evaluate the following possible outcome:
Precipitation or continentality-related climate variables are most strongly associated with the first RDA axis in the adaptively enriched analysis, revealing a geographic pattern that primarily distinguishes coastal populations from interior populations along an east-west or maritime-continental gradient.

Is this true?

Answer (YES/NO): NO